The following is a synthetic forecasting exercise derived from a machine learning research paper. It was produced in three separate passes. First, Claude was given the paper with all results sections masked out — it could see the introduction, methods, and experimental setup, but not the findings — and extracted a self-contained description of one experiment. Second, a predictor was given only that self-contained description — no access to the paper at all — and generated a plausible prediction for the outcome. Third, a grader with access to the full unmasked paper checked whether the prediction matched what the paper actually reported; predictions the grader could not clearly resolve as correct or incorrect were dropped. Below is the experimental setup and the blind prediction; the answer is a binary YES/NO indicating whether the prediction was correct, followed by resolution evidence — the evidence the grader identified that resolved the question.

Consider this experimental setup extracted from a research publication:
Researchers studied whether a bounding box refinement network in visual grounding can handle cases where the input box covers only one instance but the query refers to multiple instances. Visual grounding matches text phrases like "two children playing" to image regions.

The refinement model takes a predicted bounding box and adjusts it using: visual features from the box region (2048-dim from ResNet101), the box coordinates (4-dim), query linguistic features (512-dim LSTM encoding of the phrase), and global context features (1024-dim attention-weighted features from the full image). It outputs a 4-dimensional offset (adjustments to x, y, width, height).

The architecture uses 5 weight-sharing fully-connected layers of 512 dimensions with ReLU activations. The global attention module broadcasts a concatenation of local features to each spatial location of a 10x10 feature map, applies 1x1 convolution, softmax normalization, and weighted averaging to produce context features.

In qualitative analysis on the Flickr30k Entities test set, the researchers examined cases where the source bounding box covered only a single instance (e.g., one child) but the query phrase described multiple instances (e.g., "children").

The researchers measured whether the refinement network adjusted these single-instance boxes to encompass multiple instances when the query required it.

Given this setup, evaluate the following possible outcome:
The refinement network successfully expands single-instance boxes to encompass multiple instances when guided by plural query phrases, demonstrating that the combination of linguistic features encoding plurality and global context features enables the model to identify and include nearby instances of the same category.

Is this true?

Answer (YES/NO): YES